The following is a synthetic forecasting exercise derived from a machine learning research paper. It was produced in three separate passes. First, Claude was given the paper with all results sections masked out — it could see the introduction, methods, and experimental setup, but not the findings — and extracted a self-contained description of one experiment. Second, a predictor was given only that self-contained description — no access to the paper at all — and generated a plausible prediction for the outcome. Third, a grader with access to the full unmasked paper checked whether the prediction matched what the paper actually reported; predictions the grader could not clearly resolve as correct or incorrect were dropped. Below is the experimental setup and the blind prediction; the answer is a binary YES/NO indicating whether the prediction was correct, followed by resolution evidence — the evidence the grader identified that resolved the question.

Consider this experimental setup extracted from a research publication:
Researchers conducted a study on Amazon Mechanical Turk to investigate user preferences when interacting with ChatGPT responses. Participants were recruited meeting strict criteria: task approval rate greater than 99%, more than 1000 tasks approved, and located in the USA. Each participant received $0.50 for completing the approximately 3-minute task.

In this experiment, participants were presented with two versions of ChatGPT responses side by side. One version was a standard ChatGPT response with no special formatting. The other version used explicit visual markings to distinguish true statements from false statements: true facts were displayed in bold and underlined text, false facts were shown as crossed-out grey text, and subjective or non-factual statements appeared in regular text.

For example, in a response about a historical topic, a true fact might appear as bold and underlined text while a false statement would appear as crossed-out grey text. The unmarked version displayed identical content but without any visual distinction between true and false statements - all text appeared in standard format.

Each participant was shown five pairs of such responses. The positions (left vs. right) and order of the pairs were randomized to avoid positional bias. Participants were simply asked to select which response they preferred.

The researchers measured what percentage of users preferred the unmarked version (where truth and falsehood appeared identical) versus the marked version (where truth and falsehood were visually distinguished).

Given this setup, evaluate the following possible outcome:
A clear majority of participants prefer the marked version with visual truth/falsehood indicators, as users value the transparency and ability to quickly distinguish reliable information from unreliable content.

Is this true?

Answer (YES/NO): NO